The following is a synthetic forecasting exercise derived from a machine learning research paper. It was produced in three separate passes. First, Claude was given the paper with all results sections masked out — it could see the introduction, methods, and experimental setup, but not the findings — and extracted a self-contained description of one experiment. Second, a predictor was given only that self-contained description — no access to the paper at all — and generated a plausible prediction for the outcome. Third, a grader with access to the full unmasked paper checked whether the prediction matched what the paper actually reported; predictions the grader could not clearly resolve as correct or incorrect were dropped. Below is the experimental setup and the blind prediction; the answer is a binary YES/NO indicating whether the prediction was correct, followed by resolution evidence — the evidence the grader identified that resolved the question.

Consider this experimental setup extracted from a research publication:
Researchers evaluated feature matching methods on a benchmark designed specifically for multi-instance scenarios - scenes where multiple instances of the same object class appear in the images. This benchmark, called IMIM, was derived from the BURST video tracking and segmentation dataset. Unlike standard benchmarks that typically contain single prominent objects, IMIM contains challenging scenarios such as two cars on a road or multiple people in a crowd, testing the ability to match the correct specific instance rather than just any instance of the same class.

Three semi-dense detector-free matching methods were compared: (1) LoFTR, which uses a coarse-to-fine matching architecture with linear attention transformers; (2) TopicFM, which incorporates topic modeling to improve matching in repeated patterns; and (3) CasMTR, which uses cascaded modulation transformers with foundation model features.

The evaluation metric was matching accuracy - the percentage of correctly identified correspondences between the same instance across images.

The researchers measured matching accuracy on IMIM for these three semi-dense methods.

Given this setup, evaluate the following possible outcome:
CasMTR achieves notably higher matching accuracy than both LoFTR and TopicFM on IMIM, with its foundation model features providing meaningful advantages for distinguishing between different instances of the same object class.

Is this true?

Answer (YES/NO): NO